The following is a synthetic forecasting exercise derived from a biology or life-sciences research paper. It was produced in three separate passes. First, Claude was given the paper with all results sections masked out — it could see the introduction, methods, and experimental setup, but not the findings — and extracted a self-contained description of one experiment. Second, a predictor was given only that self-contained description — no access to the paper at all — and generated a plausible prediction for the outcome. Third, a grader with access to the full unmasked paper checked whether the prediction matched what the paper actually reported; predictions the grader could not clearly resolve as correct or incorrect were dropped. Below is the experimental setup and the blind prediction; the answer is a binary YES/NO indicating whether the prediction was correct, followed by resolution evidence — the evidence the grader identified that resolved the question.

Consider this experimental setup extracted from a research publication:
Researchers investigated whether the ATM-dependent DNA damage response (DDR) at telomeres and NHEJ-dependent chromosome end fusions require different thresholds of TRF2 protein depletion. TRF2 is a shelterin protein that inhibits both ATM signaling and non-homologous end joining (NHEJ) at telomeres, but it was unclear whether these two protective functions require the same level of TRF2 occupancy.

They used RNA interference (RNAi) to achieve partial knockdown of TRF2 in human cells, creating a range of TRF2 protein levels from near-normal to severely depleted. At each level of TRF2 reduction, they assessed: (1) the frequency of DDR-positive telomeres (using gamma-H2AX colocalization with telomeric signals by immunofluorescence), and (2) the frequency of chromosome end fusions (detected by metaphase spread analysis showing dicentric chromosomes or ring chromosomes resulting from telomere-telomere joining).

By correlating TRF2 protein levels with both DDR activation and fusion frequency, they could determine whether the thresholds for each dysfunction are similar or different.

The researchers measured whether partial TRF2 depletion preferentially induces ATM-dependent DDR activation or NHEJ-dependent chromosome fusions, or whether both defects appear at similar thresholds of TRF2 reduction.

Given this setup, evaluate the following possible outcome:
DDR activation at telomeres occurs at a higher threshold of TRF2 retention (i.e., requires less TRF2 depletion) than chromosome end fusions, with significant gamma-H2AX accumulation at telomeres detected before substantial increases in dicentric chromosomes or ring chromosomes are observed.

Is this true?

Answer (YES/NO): YES